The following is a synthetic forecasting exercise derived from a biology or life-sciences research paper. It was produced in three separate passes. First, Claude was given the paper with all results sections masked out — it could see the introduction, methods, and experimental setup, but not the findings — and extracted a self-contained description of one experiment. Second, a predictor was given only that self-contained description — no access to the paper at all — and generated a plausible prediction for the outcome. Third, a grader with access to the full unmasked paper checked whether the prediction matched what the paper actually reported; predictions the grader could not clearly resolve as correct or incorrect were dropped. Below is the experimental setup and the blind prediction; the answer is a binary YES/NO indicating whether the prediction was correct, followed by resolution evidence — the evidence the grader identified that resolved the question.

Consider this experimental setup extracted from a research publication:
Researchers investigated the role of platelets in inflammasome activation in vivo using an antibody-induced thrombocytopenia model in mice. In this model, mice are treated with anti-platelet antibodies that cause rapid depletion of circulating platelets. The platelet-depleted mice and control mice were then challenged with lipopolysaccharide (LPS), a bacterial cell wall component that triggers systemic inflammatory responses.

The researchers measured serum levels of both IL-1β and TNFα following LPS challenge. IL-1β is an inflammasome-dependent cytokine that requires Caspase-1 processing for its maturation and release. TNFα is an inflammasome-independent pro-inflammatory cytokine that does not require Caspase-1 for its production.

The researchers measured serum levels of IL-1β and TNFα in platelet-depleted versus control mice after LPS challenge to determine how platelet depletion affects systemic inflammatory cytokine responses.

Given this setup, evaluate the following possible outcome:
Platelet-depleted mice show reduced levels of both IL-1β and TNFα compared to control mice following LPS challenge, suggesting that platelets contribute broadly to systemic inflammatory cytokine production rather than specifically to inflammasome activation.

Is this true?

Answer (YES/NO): NO